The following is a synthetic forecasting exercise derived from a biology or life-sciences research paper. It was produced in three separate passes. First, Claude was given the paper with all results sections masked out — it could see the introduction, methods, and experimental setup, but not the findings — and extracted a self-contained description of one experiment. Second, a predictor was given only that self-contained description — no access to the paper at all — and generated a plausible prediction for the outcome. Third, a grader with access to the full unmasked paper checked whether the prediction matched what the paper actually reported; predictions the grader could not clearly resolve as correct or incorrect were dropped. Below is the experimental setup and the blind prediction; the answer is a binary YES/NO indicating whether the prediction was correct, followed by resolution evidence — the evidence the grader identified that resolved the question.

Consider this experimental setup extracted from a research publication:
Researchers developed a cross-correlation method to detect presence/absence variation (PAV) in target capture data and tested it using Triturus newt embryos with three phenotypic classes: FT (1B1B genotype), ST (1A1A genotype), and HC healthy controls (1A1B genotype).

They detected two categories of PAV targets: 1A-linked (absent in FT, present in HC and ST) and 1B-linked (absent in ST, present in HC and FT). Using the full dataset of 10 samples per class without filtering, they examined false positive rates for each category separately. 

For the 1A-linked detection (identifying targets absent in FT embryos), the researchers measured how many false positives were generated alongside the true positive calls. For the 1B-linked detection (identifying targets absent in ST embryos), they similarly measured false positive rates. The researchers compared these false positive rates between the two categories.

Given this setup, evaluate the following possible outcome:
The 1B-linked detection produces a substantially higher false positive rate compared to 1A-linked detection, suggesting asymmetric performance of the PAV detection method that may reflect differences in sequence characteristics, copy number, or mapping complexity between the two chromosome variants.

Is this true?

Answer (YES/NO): YES